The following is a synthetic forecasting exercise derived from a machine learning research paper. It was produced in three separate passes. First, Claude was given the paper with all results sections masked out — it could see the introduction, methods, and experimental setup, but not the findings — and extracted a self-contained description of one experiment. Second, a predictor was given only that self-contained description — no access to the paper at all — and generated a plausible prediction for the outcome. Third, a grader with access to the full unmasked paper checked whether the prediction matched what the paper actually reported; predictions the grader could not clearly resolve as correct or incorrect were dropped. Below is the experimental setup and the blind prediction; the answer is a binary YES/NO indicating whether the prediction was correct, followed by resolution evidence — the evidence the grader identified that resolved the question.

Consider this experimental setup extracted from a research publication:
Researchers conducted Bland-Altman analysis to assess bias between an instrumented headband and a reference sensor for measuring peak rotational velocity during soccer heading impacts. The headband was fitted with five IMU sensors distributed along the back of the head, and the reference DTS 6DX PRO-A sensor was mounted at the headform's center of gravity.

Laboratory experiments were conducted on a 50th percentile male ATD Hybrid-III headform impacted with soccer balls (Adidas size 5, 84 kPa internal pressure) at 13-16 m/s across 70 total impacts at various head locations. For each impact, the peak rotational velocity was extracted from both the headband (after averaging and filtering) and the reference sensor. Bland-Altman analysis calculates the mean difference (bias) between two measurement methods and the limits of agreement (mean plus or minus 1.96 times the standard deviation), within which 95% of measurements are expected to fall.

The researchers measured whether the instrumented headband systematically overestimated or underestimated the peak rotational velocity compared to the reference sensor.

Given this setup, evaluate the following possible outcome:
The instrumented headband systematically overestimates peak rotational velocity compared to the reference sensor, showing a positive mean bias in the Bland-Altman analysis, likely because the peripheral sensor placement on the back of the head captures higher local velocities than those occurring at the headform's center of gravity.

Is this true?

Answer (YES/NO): NO